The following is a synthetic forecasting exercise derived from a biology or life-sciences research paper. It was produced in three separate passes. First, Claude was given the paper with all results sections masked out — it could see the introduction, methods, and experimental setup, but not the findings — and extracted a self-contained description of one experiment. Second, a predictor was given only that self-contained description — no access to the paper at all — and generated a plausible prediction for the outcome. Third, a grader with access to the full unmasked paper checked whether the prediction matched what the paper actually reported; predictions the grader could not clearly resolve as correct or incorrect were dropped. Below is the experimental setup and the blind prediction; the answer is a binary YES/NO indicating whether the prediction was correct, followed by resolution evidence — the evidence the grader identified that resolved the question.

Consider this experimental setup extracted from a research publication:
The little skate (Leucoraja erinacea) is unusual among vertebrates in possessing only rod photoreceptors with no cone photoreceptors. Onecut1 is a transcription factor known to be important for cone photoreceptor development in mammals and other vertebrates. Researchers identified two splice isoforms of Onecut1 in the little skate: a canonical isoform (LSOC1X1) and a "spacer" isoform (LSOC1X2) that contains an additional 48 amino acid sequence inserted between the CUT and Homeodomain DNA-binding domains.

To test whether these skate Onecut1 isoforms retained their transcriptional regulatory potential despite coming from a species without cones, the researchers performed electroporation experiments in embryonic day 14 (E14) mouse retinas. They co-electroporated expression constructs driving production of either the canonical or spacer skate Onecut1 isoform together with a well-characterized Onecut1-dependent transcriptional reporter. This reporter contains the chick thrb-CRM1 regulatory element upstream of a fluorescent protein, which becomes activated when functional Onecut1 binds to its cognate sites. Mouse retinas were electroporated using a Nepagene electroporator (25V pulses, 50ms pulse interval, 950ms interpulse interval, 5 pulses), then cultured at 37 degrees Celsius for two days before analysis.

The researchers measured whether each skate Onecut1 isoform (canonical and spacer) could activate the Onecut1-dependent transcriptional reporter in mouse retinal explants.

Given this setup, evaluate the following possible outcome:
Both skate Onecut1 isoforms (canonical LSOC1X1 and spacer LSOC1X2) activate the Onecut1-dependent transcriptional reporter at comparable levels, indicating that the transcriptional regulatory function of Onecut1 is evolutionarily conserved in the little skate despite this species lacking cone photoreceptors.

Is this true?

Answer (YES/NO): YES